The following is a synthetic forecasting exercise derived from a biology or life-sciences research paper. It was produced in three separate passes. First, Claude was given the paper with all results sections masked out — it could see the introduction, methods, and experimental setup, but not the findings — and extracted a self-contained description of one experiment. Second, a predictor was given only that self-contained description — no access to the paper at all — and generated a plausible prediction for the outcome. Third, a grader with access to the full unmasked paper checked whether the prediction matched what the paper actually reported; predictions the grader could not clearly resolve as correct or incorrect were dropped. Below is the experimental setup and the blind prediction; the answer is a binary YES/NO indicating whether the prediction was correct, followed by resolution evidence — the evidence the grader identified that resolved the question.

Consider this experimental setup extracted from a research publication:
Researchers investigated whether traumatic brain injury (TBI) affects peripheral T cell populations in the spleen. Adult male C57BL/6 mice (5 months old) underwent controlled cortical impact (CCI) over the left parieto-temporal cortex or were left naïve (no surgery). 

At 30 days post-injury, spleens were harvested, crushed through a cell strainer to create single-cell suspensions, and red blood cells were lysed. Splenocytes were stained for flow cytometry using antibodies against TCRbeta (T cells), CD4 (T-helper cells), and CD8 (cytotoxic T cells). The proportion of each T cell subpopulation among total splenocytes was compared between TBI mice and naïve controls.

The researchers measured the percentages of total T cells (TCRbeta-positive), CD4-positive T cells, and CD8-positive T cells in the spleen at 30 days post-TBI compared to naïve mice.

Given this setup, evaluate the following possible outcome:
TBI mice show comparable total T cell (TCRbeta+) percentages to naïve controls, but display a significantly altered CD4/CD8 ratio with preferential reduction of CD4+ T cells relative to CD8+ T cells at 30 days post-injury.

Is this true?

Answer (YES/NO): NO